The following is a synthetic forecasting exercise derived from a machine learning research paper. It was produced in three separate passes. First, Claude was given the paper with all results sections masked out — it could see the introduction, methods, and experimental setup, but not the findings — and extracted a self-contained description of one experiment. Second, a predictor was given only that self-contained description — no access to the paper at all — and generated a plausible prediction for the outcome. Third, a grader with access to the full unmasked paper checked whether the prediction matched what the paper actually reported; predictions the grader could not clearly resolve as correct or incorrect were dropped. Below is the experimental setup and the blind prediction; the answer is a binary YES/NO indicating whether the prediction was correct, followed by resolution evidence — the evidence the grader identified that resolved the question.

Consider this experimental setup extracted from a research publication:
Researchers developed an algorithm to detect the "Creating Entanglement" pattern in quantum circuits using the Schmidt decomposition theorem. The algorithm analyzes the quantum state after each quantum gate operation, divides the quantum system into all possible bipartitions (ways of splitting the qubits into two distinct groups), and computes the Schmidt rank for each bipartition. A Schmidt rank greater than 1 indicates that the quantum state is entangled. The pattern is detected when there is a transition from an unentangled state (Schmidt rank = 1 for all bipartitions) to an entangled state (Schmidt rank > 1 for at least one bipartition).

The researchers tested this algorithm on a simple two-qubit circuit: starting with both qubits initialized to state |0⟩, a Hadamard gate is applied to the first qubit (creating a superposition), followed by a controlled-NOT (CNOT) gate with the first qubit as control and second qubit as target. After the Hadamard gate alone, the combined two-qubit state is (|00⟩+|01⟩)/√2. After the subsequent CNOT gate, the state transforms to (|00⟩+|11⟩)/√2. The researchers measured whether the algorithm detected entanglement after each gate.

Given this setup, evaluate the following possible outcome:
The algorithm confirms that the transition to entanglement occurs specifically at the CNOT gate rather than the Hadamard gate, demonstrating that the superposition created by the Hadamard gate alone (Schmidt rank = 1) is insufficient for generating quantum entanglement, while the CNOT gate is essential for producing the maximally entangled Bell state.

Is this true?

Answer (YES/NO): YES